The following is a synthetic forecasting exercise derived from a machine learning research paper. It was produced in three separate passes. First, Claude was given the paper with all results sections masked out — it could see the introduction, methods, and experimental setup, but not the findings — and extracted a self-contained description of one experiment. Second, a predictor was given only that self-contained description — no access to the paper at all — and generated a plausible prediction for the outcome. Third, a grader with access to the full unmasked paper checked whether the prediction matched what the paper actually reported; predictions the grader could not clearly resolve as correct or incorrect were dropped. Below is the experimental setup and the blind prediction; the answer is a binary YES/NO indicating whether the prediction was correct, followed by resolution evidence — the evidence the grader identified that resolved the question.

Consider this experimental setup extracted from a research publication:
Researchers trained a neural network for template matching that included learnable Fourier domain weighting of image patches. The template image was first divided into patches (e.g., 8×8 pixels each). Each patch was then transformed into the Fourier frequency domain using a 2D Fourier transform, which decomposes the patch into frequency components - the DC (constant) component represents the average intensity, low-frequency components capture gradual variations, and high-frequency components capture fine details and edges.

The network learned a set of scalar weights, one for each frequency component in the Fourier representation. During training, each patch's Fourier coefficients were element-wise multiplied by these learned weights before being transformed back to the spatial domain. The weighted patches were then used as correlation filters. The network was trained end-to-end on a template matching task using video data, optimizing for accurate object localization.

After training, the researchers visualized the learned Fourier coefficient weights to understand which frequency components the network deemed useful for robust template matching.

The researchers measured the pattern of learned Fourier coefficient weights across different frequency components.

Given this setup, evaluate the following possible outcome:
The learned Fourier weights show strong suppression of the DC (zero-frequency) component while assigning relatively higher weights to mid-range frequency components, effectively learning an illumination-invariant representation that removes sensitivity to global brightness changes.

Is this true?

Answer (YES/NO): NO